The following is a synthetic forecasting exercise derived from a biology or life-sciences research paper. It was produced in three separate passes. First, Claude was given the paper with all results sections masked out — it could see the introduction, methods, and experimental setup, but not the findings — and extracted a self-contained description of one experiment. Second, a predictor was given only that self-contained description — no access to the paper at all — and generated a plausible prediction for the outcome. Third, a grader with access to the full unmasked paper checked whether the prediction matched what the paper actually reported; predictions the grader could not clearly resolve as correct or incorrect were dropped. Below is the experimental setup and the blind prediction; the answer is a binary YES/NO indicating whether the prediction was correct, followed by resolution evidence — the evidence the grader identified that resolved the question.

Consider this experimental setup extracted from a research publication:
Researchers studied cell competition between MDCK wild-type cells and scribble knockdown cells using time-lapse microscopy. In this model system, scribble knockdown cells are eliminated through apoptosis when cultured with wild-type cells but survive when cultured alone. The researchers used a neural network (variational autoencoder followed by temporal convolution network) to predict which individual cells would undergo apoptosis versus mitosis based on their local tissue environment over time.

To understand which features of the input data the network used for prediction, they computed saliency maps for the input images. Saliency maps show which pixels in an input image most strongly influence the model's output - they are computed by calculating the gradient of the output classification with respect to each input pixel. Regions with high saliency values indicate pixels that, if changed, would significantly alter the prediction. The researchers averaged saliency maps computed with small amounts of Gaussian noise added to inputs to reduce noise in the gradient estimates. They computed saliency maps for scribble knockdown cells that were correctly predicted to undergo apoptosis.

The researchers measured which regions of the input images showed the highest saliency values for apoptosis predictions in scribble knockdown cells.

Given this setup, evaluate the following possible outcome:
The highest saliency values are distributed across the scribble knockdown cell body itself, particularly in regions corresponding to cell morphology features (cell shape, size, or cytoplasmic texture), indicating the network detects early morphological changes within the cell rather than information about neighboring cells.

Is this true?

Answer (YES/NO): NO